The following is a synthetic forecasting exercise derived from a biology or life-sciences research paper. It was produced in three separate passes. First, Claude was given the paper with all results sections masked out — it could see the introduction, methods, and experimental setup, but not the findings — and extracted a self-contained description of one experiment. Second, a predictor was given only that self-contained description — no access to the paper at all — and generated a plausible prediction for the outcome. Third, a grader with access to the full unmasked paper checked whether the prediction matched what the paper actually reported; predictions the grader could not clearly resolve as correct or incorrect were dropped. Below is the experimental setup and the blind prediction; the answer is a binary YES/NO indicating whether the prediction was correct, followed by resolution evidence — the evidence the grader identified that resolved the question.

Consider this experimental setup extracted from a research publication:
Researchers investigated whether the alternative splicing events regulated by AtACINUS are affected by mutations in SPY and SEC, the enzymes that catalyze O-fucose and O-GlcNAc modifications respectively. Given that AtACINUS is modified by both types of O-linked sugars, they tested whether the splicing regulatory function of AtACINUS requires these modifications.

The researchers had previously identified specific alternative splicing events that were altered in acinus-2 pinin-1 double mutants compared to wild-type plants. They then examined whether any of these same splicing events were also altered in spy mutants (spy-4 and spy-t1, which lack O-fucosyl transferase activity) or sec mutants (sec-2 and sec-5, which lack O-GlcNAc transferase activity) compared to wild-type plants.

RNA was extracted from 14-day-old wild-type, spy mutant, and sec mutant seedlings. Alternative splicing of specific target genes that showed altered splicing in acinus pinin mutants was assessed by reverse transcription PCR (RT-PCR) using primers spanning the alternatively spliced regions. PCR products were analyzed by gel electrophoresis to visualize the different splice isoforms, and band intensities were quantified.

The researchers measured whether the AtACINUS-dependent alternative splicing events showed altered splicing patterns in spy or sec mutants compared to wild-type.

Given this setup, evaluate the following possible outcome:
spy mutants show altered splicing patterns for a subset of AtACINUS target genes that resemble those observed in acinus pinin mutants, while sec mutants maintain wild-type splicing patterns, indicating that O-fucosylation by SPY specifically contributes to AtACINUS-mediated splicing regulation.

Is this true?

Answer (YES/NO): NO